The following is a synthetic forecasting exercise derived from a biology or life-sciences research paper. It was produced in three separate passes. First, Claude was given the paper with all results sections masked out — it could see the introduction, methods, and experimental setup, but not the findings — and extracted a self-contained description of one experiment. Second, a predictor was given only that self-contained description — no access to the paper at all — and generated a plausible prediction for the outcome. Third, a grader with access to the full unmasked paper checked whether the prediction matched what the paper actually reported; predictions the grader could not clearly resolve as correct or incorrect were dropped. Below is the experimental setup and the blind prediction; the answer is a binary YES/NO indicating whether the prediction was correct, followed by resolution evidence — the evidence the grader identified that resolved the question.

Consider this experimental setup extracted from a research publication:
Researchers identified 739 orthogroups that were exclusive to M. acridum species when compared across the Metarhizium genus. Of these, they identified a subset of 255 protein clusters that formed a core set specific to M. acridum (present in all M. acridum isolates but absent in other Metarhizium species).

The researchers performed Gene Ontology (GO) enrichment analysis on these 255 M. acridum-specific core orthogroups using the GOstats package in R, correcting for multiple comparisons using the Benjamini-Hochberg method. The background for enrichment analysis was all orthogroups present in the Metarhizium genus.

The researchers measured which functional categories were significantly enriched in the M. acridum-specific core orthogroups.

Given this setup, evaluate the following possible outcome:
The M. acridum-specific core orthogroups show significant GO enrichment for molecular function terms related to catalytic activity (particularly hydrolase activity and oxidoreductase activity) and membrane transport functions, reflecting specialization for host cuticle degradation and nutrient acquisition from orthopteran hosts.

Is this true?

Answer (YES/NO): NO